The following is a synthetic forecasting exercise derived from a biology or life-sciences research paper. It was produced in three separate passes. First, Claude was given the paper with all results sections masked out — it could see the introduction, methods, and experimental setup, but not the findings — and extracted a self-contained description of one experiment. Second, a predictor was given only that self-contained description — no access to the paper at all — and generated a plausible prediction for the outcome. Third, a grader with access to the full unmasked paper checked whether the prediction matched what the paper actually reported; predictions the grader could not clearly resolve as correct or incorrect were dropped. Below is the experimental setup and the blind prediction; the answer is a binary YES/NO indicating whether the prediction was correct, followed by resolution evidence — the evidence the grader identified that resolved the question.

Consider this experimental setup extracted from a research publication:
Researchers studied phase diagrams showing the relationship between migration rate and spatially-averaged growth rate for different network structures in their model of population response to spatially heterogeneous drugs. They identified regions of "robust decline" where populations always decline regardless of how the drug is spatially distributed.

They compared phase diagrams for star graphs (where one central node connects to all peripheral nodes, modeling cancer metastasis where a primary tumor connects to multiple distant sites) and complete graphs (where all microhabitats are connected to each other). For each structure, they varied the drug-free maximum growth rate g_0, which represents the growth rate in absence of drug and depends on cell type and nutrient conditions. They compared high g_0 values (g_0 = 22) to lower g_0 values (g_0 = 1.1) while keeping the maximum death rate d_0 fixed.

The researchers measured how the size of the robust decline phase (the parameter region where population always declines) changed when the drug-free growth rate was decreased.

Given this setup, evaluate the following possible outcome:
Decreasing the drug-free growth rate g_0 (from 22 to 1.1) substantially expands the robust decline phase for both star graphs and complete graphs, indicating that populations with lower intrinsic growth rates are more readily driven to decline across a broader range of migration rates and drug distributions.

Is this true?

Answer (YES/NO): YES